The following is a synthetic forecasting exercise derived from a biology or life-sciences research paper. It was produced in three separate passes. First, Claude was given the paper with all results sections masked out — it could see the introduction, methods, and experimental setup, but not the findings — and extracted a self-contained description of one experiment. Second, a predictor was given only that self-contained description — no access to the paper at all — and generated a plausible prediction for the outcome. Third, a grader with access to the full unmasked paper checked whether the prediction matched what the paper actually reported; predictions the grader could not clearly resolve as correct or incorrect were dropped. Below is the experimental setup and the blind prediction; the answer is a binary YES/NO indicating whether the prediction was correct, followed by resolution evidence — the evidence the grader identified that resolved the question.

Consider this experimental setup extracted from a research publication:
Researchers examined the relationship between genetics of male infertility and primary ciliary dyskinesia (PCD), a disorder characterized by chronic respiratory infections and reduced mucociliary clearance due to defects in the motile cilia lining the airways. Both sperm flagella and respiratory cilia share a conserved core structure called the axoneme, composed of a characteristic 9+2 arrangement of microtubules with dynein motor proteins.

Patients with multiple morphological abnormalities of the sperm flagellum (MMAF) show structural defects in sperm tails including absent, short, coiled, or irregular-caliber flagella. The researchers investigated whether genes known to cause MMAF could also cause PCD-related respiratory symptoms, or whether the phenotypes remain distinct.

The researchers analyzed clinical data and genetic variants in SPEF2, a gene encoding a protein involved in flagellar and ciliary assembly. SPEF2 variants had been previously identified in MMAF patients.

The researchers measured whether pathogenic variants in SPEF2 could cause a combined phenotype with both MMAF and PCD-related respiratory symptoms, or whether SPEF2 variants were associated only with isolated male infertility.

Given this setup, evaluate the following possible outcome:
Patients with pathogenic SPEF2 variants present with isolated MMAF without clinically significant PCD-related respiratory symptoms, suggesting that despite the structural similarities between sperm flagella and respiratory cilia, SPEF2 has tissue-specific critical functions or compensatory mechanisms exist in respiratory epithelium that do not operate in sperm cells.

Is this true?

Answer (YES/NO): NO